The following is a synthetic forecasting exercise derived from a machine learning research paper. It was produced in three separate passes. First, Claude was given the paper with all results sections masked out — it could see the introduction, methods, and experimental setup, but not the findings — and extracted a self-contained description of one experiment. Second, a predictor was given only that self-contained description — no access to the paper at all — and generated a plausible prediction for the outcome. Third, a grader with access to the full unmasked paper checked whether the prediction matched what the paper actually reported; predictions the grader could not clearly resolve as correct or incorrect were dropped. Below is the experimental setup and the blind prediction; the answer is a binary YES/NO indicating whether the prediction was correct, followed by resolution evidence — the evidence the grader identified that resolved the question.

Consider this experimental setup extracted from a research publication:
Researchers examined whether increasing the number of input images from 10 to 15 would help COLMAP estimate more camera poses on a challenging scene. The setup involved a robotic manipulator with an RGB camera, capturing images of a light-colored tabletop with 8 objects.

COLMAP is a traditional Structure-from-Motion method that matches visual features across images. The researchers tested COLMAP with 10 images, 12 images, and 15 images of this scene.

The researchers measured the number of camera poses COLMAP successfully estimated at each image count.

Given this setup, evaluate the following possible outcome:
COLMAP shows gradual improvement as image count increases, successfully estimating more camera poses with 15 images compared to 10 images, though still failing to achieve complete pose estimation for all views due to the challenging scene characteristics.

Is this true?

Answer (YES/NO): NO